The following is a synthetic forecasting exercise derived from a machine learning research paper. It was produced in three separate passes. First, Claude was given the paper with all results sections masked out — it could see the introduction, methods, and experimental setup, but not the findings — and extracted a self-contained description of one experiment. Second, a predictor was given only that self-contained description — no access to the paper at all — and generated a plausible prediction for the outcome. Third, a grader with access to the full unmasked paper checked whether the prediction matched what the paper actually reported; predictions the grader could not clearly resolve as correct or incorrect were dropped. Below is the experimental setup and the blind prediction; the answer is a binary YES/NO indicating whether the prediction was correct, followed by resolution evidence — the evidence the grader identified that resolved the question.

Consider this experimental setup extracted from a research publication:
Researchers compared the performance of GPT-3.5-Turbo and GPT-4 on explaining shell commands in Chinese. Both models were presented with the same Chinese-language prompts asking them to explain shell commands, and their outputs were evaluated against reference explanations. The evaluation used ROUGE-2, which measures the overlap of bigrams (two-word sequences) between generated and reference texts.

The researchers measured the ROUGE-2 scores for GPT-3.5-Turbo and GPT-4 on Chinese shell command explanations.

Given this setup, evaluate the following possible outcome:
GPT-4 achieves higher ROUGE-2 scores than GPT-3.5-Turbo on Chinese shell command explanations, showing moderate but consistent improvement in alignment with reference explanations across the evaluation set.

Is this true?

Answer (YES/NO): NO